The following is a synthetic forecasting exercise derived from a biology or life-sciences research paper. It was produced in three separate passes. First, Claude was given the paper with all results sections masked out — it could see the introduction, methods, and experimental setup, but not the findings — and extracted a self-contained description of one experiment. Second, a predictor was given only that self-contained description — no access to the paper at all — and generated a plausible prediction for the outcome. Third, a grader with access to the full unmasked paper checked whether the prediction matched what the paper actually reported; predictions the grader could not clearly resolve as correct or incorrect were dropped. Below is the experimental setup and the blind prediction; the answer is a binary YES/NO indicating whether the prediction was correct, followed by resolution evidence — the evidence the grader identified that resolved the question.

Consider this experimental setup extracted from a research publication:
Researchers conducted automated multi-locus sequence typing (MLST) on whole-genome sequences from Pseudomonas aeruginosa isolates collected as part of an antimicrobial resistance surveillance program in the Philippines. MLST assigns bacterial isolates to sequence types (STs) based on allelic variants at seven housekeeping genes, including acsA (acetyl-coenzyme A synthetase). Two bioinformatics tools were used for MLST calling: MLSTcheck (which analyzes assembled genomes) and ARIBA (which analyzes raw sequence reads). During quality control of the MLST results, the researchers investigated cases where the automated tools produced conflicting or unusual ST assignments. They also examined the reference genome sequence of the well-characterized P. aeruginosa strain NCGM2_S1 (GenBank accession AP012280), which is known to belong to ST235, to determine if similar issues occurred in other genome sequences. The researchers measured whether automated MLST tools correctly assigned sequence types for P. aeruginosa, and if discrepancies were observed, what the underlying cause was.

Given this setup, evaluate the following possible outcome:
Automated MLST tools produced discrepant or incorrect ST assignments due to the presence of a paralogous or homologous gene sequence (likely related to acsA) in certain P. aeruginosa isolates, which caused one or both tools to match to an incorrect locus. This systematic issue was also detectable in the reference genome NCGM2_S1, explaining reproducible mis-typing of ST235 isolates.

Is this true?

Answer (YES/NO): YES